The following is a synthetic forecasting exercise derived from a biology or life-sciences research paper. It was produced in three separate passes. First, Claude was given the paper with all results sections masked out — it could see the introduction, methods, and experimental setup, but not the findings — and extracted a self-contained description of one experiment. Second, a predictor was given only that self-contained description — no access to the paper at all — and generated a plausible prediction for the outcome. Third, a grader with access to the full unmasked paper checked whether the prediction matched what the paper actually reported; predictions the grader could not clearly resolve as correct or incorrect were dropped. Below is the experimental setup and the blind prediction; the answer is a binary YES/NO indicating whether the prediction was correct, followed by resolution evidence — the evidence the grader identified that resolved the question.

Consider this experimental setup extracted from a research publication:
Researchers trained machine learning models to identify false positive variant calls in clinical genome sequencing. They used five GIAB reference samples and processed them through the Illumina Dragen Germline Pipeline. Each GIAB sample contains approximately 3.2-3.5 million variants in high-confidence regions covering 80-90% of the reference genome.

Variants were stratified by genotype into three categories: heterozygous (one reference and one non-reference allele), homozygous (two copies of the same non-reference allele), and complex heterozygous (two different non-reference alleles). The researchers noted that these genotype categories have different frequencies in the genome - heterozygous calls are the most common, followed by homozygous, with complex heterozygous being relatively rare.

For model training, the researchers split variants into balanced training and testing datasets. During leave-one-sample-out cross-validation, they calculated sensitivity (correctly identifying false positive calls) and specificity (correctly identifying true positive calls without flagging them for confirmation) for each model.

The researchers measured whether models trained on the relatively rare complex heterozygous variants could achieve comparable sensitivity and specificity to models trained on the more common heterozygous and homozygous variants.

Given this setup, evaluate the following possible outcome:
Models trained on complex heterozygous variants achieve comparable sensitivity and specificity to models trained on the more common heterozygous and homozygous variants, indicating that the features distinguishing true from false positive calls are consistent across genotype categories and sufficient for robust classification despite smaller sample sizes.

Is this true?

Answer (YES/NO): NO